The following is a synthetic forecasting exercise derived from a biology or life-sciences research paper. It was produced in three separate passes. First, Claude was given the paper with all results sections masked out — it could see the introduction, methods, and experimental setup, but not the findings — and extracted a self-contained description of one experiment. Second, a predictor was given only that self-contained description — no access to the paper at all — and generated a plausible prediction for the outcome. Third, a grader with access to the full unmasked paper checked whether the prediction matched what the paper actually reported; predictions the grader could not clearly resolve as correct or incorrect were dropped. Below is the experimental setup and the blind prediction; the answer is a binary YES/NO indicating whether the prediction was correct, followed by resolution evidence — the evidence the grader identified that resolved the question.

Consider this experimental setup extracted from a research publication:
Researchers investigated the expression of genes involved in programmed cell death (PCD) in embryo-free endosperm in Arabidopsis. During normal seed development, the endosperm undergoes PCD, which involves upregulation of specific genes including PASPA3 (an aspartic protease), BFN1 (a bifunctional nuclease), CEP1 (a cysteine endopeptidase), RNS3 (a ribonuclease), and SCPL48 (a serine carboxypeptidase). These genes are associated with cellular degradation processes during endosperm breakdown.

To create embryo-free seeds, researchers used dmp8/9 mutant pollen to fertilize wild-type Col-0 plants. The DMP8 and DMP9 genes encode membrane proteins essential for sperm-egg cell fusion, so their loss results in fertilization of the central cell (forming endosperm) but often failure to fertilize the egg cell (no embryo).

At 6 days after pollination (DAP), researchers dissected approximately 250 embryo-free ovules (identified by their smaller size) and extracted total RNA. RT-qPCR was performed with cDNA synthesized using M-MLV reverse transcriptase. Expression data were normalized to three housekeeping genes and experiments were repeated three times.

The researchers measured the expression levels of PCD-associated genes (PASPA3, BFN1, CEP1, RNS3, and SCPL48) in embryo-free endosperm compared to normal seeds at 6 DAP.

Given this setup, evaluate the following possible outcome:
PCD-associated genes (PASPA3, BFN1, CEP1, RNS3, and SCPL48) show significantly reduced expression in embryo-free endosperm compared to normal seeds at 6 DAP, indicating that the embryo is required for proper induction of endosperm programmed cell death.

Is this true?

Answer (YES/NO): NO